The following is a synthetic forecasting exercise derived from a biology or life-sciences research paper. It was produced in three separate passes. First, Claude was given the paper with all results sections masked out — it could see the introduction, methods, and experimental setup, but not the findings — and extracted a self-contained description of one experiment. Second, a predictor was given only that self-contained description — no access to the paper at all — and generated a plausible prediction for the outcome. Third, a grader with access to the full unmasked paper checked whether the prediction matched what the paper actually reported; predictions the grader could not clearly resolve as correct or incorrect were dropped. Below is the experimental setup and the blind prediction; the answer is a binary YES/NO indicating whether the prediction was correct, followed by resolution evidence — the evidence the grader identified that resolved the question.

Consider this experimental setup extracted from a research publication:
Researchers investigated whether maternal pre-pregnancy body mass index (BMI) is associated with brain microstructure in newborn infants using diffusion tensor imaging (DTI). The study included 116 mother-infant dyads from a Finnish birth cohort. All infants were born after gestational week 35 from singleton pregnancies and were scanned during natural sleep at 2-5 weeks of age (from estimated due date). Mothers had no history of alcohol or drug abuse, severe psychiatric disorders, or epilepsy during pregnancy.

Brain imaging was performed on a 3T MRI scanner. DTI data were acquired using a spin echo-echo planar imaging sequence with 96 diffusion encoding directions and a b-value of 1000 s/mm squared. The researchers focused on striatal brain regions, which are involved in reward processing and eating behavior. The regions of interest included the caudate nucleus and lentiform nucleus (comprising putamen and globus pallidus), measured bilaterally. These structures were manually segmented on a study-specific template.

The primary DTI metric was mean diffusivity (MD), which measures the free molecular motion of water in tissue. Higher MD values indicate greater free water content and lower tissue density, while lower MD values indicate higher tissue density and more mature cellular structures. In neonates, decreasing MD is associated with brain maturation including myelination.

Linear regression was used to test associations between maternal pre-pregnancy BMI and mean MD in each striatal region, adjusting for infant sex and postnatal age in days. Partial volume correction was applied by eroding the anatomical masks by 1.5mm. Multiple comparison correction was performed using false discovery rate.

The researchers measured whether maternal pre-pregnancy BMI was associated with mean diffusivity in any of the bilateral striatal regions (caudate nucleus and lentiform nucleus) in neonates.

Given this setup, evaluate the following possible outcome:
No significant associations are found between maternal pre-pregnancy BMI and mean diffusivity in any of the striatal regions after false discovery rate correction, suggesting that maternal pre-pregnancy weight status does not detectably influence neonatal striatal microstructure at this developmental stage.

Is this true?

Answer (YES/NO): NO